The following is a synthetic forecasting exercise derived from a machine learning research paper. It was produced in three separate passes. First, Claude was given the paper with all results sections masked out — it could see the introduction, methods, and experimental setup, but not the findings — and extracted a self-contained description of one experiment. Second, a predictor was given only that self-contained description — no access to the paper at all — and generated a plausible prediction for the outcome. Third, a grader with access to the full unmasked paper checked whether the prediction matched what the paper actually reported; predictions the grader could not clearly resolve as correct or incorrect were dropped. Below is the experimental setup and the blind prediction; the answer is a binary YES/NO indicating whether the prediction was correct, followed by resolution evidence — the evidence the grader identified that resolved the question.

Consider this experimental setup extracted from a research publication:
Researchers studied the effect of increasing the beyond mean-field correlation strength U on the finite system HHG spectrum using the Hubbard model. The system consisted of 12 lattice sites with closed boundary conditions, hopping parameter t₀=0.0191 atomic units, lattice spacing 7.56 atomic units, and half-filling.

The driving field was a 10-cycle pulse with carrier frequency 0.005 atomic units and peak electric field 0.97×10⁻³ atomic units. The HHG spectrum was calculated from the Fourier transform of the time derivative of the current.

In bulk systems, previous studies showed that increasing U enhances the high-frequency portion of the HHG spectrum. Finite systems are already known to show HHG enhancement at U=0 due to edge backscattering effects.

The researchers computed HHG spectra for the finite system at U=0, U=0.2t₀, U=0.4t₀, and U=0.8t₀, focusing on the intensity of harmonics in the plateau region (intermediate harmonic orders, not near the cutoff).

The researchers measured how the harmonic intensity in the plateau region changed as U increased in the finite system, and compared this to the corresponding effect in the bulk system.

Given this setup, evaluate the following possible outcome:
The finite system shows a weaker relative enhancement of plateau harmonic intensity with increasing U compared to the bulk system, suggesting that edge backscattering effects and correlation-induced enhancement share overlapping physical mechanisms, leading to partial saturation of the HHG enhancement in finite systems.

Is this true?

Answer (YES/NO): NO